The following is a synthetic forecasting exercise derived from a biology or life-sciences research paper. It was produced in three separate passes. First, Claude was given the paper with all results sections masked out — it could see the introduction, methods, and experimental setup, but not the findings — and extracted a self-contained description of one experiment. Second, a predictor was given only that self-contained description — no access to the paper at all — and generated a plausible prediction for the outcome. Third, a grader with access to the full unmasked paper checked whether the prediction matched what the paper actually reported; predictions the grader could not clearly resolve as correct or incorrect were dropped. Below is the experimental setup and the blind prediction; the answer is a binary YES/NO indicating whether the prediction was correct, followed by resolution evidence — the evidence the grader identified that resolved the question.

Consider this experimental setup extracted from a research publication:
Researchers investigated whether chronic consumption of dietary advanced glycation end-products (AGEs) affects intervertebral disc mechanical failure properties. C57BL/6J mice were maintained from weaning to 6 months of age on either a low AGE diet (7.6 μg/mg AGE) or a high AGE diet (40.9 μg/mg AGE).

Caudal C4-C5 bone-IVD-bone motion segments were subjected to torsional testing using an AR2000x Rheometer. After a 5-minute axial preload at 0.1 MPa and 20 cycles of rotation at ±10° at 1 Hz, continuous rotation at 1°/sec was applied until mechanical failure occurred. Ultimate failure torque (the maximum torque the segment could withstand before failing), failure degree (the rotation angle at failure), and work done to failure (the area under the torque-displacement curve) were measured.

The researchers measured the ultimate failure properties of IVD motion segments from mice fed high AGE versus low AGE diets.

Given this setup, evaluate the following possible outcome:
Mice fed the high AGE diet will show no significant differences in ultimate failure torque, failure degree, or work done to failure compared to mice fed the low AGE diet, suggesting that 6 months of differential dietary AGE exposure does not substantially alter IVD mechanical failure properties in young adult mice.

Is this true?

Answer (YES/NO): NO